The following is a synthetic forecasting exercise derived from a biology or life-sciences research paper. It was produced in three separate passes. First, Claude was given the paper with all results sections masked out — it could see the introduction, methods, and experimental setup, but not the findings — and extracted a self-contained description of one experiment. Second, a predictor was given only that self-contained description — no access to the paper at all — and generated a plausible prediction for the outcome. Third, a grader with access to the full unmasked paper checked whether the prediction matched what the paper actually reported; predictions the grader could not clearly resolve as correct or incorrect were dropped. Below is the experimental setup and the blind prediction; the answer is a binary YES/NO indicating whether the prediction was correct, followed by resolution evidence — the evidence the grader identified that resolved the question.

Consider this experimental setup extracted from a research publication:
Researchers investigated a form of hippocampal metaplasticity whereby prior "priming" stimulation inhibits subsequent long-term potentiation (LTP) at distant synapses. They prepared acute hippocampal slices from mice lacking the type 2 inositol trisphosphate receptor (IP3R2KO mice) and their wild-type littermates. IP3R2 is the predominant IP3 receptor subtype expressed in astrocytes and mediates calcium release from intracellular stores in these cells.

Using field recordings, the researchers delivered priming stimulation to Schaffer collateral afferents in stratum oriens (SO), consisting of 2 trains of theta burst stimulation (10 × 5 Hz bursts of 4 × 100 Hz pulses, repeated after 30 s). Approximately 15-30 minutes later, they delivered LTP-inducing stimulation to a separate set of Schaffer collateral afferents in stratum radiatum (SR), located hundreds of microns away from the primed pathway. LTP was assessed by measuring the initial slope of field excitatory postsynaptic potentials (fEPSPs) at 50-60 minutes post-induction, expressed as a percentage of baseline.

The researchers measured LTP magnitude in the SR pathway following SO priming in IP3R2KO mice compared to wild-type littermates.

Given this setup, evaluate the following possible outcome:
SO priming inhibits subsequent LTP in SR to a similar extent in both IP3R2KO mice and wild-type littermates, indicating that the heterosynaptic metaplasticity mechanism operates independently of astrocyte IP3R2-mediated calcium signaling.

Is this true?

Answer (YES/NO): NO